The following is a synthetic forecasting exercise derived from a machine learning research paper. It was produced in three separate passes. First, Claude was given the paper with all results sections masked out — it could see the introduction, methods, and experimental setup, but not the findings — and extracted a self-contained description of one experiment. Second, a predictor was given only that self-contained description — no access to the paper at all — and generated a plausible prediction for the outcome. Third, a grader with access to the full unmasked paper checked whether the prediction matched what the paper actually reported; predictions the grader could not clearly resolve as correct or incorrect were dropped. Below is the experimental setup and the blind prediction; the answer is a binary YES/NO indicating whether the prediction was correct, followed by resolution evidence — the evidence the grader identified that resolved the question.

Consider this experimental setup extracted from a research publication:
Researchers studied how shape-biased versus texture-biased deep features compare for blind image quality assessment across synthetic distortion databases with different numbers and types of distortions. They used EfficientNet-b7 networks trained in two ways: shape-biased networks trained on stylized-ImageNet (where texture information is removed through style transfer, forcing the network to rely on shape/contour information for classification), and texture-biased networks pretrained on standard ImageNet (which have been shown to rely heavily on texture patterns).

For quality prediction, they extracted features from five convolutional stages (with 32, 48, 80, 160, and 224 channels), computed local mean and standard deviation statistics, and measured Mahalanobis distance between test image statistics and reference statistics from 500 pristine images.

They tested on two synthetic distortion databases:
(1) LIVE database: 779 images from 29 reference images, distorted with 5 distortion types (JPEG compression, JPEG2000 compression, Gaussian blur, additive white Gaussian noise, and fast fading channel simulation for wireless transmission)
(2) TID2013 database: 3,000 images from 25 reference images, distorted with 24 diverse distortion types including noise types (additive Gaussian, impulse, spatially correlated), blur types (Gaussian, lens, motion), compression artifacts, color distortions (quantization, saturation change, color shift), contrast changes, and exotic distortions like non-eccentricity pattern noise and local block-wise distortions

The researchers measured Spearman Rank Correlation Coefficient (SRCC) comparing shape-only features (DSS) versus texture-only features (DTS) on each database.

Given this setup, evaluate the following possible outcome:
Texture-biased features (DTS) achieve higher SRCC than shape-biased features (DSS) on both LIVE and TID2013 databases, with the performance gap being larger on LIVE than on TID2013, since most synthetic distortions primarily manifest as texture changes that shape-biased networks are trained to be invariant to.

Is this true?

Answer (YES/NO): YES